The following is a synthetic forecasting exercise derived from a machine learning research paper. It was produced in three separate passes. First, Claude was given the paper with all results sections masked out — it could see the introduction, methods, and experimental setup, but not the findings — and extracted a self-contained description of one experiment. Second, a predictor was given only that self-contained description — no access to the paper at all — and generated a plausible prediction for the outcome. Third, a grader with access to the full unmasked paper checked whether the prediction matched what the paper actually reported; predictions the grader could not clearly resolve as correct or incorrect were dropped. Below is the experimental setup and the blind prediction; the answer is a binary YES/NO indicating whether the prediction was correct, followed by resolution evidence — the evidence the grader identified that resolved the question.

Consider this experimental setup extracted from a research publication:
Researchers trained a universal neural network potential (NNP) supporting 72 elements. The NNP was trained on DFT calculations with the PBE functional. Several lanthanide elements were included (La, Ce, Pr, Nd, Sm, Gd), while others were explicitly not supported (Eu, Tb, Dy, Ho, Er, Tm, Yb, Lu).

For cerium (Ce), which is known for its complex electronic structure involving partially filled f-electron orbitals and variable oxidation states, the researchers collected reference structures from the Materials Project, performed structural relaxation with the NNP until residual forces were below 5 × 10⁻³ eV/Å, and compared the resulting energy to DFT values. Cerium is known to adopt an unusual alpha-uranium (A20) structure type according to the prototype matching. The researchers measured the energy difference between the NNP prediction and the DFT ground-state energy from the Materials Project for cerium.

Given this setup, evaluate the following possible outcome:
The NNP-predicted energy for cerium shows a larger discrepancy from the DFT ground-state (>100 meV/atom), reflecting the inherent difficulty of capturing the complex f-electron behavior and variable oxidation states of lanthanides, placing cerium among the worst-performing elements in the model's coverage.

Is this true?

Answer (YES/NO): NO